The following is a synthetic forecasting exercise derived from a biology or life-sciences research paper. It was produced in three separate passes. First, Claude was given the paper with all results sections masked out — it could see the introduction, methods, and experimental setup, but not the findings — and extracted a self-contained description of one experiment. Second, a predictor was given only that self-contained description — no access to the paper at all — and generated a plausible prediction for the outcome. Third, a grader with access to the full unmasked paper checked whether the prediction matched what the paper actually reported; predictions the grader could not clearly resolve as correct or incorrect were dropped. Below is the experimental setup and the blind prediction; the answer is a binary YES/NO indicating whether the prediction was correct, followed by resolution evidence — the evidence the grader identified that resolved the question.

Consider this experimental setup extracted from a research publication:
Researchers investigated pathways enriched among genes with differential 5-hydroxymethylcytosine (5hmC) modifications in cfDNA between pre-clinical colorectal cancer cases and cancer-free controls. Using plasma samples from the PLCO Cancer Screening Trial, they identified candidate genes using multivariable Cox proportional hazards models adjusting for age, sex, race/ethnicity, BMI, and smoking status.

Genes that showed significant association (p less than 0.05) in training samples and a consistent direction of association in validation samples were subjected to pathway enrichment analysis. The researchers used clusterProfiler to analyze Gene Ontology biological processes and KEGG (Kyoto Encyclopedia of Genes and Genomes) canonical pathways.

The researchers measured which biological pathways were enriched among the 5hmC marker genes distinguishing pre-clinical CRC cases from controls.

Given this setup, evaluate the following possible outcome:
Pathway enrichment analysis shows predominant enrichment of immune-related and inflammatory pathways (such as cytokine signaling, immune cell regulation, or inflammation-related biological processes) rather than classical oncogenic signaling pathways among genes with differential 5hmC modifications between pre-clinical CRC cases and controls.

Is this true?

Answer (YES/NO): NO